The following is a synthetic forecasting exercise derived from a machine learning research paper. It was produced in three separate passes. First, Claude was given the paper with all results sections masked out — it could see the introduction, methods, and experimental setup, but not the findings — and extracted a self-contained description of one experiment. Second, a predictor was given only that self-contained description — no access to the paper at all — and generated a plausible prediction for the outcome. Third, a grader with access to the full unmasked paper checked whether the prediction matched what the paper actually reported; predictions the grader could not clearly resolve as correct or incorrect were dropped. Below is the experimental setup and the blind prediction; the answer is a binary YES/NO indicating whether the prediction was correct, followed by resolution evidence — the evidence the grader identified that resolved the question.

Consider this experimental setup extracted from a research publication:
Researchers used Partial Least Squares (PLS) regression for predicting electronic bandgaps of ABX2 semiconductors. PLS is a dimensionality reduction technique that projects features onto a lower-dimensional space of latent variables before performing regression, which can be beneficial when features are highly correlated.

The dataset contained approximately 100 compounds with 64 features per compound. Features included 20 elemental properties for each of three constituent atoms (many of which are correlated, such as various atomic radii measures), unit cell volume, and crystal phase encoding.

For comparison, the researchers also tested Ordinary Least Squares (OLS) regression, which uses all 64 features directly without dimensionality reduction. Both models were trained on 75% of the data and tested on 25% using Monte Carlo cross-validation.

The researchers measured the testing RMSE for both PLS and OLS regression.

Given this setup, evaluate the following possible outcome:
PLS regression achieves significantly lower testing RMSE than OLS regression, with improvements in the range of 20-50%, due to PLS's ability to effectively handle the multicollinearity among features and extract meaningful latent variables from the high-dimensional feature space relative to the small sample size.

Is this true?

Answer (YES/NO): NO